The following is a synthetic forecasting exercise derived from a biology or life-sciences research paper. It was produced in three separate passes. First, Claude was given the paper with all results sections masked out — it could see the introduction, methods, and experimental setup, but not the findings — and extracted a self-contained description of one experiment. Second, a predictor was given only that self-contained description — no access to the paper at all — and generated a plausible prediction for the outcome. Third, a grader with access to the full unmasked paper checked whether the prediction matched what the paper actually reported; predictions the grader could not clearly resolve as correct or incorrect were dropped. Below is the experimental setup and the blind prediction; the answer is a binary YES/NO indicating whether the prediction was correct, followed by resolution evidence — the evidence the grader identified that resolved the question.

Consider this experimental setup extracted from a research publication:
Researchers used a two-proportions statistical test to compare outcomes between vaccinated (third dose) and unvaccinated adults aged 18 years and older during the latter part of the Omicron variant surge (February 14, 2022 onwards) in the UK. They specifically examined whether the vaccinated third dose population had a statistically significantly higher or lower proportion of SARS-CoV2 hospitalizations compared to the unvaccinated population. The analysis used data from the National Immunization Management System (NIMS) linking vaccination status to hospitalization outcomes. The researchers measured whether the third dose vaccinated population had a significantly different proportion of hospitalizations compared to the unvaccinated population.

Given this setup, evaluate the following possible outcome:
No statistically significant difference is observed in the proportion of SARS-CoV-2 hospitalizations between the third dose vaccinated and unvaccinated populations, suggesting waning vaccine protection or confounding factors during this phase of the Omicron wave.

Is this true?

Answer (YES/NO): NO